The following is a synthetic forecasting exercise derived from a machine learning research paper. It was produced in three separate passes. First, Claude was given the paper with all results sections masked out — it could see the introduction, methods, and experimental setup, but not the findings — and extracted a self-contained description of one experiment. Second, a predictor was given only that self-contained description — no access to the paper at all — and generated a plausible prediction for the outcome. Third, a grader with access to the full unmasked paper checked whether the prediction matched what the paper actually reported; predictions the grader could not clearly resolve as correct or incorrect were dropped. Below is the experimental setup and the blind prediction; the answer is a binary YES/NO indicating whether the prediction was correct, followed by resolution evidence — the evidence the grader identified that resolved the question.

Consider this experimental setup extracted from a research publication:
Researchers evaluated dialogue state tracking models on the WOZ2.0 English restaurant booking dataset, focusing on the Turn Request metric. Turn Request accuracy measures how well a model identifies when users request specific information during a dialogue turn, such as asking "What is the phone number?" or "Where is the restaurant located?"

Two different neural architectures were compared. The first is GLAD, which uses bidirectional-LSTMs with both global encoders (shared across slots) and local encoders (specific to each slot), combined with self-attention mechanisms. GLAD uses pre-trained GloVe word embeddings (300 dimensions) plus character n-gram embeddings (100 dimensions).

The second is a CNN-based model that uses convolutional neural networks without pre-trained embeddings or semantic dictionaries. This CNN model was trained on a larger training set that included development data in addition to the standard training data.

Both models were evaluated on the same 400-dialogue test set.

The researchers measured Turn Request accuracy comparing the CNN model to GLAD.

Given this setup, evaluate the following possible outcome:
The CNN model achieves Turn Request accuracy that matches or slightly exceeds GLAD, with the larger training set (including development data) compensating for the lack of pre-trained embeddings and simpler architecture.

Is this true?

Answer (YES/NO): NO